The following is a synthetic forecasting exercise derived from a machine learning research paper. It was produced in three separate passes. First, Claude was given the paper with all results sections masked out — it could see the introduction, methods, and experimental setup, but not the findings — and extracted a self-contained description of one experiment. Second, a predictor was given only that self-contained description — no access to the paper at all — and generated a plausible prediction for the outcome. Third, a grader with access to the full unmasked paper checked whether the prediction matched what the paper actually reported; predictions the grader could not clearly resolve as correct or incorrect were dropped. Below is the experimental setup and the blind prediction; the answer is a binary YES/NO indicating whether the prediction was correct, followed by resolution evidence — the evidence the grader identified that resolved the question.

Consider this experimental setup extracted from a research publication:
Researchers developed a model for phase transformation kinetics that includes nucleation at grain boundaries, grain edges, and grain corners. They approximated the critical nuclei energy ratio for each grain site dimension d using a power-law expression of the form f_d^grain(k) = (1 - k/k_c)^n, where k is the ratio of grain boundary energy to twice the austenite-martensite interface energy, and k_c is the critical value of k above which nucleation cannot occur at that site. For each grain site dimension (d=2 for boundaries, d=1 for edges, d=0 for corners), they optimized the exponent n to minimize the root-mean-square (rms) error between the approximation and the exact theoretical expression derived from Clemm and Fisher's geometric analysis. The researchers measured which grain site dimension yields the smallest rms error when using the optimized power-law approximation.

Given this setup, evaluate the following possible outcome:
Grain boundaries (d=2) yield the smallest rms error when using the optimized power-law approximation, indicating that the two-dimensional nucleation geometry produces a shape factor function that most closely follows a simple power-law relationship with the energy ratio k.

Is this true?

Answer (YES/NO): NO